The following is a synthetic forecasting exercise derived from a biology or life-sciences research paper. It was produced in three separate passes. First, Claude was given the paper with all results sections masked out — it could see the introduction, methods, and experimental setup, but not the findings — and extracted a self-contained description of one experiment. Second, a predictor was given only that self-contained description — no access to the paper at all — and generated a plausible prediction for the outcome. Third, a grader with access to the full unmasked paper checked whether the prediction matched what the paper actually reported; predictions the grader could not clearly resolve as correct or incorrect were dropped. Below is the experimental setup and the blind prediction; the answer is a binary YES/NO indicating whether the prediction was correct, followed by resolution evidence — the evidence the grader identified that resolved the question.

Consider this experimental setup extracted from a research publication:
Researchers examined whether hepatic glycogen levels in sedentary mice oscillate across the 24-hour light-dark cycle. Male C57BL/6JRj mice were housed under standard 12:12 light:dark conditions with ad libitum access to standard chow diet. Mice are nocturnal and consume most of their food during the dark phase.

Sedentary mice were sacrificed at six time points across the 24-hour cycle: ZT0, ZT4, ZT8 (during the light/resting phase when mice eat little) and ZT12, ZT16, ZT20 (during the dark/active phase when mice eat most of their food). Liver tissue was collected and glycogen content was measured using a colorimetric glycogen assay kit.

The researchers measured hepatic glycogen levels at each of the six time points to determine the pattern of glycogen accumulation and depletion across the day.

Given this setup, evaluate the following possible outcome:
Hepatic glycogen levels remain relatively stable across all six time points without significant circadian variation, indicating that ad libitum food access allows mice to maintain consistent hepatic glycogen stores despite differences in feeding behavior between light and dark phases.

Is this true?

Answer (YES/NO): NO